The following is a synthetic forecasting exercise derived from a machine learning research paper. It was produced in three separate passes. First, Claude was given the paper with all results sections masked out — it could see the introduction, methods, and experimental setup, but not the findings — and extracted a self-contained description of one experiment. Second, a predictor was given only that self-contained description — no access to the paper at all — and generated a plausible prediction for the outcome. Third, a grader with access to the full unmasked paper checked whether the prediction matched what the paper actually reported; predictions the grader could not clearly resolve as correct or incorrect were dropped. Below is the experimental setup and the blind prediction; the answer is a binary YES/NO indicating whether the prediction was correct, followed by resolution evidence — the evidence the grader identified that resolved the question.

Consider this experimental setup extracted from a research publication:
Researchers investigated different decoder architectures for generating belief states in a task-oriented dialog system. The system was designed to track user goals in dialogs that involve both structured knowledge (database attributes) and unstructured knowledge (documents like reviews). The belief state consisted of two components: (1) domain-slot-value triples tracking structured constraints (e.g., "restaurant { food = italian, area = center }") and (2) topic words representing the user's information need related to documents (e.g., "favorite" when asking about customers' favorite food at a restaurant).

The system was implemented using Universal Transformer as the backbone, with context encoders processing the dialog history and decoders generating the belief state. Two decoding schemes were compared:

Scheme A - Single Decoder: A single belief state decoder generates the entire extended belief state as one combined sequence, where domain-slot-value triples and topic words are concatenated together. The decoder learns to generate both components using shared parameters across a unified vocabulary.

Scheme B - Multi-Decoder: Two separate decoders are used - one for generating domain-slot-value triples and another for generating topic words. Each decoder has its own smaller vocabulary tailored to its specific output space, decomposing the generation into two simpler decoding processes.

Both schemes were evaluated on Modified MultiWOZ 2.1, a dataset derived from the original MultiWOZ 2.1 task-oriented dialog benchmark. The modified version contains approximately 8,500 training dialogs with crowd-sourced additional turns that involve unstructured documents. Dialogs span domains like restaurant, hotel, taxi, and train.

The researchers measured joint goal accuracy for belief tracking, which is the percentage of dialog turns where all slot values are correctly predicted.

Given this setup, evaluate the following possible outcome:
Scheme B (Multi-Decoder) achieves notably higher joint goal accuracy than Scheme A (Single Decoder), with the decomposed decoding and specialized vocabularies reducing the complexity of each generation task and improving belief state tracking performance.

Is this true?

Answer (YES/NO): NO